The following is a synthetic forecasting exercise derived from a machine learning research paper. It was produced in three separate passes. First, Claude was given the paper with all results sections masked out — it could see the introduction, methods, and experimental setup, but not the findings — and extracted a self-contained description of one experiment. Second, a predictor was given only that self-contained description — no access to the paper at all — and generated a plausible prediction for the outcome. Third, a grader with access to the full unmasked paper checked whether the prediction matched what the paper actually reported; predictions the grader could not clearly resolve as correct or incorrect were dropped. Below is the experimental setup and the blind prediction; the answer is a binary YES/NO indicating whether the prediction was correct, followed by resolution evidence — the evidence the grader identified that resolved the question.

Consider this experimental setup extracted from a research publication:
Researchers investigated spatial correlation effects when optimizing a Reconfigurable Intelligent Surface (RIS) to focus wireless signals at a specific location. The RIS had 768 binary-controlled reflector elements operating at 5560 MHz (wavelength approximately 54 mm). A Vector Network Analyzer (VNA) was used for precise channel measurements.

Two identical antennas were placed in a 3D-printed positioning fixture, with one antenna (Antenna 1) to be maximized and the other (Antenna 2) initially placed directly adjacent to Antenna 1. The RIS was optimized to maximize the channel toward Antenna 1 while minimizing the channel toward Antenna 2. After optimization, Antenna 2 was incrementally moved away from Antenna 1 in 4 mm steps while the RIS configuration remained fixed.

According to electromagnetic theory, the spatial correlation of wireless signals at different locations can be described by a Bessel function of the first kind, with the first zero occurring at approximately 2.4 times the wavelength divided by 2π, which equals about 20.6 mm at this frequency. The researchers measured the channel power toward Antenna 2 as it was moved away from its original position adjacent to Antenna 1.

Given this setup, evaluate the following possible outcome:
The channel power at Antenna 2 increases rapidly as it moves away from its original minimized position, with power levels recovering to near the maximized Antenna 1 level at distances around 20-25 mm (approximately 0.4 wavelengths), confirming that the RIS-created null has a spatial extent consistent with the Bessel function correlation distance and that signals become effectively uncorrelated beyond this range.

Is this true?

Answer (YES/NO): NO